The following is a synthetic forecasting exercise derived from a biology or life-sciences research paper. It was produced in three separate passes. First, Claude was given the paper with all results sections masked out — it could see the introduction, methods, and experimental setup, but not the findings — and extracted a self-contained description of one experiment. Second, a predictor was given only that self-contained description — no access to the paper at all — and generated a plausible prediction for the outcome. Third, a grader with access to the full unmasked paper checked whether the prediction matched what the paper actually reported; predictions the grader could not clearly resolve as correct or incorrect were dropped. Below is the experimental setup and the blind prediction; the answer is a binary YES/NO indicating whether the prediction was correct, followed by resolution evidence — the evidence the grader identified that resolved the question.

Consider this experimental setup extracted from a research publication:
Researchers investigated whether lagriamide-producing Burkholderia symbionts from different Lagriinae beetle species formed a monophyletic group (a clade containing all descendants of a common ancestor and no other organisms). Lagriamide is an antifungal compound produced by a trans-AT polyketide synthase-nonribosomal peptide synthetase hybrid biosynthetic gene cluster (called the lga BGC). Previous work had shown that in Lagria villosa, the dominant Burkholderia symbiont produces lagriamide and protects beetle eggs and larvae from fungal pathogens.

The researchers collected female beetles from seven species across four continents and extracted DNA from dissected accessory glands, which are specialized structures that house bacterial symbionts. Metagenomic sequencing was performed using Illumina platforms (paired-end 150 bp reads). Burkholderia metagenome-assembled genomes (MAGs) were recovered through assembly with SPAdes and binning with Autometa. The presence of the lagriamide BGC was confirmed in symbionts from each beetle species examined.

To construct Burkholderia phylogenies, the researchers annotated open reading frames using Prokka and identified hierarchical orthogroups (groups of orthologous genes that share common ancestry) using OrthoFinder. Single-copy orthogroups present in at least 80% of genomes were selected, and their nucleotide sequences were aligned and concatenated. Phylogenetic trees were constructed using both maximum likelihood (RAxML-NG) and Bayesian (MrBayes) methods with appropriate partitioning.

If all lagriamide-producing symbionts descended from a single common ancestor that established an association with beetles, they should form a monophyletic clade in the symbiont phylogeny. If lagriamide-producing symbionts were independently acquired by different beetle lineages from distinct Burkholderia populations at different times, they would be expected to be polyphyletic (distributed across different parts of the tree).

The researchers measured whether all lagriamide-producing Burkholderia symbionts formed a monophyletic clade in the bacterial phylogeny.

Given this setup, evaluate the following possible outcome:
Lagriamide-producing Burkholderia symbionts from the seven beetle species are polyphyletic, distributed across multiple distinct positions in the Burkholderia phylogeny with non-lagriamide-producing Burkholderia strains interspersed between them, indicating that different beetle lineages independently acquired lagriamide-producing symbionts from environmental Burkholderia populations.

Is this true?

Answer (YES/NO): NO